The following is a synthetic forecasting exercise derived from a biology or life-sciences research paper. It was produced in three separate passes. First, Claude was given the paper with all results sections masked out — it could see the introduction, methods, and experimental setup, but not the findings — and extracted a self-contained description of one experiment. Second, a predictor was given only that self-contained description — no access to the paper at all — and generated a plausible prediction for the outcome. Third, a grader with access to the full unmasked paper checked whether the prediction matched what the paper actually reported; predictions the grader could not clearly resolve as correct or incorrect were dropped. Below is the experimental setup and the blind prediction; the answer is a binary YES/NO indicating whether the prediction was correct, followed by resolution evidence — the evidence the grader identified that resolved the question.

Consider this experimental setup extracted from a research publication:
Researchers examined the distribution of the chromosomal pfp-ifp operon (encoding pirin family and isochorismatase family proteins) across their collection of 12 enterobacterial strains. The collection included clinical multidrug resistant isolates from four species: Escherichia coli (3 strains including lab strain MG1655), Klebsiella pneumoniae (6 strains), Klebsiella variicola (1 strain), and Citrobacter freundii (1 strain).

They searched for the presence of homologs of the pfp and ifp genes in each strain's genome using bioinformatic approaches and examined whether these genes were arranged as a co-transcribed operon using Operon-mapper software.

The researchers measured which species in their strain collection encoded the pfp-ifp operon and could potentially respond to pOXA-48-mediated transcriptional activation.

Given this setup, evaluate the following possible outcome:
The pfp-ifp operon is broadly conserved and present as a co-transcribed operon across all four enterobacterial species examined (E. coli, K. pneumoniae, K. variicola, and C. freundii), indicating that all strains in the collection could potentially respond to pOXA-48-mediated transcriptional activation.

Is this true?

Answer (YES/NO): NO